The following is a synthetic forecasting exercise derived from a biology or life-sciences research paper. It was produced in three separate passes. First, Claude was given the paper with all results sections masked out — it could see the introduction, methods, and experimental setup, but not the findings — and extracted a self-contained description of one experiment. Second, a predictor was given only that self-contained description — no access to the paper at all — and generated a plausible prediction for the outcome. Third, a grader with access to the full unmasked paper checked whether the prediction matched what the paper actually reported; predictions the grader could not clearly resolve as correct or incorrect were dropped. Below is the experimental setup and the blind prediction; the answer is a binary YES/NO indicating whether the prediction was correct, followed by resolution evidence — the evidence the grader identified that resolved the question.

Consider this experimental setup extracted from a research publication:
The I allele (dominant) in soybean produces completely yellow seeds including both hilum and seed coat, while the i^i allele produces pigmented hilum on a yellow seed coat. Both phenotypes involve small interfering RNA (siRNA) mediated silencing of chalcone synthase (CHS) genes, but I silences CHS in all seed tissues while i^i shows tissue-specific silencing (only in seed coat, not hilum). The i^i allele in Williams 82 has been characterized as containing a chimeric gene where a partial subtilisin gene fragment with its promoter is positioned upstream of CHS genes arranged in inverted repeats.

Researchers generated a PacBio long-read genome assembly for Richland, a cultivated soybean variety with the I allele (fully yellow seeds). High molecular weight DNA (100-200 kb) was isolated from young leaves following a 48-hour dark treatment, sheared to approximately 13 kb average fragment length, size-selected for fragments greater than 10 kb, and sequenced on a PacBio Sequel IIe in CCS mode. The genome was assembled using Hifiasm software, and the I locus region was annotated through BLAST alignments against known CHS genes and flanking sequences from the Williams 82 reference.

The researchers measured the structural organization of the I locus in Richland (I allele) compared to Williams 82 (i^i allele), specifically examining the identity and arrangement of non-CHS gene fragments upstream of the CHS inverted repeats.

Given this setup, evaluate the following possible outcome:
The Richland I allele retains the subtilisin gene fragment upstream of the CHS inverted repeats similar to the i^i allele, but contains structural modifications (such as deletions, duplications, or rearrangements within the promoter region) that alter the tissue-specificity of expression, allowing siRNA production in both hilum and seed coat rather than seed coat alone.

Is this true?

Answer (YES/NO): NO